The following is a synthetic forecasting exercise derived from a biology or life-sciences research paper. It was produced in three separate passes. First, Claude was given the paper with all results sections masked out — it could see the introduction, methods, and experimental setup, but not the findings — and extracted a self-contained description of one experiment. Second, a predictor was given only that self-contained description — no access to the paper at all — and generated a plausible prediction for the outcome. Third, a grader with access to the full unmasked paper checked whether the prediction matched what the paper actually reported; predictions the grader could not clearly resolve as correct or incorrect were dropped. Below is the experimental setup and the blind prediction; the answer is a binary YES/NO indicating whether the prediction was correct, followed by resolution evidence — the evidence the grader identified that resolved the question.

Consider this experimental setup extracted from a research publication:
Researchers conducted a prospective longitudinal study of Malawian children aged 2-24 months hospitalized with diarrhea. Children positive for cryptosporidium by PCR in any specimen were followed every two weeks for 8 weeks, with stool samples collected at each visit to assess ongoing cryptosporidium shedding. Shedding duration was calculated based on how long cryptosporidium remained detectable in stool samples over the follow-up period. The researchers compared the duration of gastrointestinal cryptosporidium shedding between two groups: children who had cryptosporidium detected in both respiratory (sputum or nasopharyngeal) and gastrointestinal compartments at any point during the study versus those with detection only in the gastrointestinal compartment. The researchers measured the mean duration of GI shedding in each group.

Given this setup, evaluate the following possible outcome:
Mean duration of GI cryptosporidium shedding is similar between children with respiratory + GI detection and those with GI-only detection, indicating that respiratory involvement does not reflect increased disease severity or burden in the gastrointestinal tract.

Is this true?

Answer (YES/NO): NO